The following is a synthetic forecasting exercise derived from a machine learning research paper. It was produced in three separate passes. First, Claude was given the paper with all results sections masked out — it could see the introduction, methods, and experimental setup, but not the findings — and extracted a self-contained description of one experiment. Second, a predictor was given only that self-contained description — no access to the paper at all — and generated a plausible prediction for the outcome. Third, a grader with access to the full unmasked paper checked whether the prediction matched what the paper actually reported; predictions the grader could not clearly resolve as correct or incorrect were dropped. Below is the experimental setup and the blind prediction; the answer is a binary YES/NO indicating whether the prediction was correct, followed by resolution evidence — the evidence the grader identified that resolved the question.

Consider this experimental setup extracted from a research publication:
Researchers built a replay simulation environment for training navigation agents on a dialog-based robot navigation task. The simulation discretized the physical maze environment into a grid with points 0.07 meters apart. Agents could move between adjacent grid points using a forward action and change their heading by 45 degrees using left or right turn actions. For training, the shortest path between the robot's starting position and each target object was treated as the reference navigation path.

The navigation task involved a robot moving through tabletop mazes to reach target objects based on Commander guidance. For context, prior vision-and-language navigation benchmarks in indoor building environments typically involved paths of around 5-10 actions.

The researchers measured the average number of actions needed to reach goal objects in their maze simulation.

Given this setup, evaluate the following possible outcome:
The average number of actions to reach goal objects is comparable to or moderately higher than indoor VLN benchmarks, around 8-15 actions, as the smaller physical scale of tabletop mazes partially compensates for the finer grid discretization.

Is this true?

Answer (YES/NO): NO